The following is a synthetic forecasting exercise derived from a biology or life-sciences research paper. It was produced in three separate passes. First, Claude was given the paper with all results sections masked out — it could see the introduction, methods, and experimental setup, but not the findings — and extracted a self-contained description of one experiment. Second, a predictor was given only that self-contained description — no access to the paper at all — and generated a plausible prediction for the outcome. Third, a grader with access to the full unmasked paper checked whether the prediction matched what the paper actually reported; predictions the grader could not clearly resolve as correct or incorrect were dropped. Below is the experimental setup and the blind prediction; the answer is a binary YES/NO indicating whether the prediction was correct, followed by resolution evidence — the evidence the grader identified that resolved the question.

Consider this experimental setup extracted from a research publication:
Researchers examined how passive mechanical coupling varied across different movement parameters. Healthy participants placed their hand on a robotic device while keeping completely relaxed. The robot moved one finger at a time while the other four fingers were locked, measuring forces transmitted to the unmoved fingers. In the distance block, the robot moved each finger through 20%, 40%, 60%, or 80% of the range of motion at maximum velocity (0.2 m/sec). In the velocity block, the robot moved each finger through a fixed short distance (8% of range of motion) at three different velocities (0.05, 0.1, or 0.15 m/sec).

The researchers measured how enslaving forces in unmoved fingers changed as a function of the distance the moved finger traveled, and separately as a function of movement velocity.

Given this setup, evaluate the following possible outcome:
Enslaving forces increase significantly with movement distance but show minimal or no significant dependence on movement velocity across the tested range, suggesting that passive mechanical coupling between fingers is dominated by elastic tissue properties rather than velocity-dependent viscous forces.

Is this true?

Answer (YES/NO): YES